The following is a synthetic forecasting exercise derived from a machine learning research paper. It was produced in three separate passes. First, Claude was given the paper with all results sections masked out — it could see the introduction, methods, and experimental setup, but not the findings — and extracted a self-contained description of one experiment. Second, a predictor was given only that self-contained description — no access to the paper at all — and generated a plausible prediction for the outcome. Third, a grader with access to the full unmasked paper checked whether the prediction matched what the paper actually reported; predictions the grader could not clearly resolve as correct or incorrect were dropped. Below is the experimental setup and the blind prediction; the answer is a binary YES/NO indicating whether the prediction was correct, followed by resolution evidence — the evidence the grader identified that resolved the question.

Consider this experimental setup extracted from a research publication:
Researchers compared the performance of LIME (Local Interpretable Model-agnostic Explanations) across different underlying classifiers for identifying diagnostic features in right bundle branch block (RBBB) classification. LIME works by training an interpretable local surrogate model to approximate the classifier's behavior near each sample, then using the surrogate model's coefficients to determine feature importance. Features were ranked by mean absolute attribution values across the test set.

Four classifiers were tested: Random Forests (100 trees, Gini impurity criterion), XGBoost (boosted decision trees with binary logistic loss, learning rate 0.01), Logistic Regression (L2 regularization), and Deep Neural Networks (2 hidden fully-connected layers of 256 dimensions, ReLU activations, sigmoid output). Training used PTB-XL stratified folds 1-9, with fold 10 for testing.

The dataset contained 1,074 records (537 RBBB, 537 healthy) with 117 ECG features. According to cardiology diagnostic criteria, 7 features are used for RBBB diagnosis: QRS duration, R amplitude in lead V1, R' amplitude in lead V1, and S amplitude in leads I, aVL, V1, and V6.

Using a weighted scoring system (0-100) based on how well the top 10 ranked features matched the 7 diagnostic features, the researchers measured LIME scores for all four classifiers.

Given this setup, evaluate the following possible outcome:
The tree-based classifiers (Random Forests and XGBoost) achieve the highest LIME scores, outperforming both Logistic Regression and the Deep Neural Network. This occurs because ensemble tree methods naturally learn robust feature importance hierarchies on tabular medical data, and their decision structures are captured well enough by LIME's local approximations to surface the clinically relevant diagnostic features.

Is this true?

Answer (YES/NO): NO